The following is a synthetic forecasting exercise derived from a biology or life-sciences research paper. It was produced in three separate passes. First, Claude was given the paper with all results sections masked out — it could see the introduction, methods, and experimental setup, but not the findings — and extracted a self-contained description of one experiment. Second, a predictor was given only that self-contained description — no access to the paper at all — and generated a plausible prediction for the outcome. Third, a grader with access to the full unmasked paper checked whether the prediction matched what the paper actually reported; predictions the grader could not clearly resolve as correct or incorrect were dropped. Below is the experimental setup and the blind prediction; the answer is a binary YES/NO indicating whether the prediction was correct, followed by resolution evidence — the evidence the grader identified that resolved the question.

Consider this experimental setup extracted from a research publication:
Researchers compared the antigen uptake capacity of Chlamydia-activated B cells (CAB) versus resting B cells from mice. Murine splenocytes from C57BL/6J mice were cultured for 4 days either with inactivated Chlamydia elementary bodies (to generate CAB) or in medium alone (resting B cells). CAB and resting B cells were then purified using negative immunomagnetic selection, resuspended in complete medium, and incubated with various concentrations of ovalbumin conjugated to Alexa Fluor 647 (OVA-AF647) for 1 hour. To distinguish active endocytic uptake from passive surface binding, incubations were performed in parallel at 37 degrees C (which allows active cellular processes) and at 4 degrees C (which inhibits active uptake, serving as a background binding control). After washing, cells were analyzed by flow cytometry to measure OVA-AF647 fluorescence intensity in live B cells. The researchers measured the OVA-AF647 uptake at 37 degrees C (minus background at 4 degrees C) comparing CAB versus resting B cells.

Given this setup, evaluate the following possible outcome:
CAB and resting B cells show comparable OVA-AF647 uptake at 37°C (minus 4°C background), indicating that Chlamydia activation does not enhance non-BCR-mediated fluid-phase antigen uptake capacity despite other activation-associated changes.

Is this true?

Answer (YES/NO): NO